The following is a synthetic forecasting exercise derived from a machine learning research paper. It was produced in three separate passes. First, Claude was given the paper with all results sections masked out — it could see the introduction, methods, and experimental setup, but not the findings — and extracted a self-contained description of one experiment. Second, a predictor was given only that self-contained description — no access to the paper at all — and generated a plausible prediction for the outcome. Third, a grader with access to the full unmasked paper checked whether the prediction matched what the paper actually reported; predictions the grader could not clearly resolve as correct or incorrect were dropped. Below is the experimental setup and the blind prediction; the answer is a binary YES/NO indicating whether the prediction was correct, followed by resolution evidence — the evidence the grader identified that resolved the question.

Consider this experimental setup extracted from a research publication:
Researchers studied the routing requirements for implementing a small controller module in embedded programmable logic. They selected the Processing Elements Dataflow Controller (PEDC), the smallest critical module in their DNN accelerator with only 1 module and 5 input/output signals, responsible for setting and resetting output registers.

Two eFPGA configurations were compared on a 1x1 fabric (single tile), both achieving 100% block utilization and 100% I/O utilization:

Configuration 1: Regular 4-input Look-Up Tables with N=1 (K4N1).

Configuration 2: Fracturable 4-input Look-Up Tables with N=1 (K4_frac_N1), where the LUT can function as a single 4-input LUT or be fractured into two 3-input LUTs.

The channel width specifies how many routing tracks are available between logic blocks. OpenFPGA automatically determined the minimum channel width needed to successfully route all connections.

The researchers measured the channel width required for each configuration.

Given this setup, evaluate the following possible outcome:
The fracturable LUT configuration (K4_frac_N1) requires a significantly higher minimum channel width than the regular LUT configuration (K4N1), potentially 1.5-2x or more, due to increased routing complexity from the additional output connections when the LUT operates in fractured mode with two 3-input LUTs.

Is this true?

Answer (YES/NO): YES